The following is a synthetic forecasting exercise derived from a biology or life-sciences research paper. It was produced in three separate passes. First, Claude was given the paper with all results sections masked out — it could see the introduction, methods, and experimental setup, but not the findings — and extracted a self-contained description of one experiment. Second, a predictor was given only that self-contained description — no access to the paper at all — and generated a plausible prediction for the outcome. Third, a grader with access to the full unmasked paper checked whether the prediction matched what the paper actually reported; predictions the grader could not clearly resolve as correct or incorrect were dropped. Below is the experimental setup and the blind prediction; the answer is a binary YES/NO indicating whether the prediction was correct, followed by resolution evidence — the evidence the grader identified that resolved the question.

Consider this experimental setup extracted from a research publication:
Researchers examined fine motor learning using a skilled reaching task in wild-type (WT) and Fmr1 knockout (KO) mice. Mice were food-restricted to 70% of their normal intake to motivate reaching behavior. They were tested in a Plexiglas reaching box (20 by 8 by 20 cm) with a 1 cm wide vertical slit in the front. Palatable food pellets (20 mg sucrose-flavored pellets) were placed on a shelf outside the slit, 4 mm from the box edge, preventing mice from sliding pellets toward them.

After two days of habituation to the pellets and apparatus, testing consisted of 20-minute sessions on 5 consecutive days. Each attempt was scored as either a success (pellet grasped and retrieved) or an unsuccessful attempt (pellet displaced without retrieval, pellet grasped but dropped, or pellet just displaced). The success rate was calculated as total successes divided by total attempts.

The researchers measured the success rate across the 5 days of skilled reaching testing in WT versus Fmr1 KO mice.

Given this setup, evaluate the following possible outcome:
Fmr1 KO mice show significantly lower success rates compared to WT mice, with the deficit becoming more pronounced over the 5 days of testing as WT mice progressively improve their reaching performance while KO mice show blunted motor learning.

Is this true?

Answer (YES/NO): YES